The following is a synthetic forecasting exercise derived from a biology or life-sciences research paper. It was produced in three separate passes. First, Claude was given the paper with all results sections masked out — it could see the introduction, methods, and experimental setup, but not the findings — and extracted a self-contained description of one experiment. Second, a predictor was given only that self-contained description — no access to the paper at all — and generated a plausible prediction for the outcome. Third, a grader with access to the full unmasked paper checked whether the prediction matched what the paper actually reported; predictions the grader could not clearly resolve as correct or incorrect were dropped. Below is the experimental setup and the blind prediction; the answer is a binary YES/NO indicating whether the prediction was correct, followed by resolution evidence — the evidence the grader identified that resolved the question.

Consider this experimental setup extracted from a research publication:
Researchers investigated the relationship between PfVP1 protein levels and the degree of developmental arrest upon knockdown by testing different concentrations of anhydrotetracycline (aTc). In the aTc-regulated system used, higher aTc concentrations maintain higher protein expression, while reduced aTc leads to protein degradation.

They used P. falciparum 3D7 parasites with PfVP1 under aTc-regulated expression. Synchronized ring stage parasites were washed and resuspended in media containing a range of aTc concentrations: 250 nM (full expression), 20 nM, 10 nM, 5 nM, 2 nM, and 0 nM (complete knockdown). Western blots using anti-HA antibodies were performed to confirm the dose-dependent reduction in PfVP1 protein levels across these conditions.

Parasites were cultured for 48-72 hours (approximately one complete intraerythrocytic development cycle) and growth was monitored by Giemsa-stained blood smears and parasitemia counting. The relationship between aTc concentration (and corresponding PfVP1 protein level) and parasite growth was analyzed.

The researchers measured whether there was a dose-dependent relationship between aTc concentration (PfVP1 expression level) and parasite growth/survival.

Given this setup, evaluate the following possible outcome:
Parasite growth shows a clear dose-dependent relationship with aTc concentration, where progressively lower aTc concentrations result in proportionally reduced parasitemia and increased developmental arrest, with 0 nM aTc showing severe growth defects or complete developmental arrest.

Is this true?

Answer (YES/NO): NO